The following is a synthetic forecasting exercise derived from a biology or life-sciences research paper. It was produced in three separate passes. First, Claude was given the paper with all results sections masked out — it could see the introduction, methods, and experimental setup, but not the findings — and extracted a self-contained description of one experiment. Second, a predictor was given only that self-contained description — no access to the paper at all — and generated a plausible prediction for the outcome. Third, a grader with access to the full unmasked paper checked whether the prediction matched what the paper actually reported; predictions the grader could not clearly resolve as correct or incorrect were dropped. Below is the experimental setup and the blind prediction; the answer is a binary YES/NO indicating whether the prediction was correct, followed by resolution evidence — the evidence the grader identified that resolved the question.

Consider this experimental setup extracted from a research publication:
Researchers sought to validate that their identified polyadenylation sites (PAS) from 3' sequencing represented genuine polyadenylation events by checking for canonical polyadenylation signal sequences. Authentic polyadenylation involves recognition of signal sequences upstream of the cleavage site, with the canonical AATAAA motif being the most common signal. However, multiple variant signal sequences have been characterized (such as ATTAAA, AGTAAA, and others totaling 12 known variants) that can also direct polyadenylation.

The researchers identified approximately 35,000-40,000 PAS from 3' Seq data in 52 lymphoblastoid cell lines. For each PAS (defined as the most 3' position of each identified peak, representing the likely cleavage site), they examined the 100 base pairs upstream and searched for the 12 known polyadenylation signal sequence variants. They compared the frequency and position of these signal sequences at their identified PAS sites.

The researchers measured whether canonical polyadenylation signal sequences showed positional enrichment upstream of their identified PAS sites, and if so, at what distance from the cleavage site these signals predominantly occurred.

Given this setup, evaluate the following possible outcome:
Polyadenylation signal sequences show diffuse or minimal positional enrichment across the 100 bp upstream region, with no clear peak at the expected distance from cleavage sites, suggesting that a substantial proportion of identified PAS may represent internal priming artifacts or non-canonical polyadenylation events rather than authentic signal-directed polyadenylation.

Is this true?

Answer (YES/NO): NO